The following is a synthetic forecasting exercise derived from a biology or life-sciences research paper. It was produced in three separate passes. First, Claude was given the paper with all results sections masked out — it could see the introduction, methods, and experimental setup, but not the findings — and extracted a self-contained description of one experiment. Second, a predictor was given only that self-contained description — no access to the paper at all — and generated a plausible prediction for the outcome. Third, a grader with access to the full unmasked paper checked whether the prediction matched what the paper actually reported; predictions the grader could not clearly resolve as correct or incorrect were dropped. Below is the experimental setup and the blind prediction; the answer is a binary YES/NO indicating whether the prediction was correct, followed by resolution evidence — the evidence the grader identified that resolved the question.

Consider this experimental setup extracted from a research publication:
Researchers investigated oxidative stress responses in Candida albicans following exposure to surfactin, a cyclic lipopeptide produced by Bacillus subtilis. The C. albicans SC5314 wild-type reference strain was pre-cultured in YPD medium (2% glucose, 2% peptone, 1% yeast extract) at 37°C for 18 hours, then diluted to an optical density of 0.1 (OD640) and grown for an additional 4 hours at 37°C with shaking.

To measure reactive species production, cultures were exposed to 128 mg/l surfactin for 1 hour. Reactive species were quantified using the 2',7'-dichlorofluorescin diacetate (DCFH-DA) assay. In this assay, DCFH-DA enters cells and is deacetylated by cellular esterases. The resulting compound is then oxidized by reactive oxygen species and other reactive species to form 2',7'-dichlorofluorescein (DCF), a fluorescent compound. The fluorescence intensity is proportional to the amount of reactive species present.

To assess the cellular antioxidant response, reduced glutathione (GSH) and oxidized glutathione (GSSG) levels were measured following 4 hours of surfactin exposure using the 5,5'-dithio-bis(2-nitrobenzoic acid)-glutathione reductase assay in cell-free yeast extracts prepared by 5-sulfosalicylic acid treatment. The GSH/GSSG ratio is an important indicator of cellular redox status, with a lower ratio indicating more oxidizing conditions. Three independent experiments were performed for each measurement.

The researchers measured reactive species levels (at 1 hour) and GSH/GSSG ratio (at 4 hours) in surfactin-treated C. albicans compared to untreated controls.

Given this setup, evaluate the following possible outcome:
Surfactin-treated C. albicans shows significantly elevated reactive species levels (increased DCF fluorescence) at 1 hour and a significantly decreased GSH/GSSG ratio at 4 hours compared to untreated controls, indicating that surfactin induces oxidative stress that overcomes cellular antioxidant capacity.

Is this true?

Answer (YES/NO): NO